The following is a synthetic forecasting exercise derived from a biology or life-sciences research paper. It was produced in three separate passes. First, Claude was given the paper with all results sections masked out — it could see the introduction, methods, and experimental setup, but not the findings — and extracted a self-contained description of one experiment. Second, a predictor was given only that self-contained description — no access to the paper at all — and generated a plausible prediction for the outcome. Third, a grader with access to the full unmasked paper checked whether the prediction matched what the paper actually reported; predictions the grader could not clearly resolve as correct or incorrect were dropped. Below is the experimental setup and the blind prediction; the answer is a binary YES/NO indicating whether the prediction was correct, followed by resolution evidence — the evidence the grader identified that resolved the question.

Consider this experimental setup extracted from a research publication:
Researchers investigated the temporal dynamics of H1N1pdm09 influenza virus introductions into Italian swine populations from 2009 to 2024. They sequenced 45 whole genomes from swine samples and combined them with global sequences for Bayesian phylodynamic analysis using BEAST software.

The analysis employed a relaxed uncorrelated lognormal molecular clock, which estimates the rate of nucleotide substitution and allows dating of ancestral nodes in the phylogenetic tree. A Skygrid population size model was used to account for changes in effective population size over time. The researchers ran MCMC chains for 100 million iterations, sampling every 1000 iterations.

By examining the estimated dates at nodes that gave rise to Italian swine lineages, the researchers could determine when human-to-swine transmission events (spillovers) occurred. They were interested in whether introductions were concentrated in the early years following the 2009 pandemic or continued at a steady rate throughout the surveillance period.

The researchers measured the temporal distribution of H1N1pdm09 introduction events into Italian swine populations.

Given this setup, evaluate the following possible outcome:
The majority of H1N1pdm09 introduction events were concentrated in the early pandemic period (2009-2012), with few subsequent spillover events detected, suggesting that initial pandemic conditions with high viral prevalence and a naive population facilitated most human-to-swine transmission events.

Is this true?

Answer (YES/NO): YES